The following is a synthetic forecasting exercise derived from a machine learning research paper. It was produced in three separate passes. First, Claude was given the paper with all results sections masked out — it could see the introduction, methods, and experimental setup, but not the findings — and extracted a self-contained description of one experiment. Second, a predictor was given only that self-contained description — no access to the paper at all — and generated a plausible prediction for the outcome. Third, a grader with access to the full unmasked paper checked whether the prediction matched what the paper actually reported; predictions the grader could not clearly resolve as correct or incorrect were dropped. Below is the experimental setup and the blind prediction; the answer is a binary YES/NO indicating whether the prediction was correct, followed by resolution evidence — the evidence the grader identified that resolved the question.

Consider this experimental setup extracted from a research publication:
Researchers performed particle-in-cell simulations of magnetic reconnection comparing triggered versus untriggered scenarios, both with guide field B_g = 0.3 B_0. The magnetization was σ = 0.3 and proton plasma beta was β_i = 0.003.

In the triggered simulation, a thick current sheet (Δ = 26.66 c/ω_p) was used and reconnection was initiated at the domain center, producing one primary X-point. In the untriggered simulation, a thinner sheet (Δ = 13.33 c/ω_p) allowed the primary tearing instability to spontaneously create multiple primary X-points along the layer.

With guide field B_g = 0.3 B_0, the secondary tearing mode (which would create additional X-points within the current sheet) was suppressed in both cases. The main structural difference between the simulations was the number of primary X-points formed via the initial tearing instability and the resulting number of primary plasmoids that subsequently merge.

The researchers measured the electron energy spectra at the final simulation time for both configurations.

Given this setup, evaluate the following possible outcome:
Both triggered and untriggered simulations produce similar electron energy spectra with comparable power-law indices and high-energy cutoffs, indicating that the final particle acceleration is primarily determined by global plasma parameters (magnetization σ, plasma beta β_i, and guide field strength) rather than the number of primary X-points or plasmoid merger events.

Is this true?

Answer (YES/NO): NO